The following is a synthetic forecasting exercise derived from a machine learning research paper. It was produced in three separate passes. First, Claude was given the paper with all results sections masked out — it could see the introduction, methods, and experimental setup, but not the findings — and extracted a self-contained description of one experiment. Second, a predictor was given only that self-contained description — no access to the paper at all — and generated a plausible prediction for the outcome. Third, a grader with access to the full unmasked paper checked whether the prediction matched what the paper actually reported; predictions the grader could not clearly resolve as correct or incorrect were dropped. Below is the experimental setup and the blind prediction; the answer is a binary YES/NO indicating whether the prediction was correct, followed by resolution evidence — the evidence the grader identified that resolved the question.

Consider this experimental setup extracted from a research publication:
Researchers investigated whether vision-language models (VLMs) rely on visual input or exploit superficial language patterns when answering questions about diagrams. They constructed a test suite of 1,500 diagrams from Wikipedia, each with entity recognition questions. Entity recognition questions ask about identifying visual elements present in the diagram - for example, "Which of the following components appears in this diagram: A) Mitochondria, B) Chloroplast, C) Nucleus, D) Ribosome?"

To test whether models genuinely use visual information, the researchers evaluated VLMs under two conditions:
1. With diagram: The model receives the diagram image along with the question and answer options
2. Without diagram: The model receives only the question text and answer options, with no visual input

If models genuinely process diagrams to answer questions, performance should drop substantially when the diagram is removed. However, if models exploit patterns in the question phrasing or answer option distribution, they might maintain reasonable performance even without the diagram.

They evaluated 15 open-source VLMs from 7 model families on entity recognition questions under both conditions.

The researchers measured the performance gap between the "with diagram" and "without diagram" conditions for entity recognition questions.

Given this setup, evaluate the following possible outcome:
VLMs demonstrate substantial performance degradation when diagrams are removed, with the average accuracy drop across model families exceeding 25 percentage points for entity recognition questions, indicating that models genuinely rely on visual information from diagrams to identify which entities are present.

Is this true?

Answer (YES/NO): NO